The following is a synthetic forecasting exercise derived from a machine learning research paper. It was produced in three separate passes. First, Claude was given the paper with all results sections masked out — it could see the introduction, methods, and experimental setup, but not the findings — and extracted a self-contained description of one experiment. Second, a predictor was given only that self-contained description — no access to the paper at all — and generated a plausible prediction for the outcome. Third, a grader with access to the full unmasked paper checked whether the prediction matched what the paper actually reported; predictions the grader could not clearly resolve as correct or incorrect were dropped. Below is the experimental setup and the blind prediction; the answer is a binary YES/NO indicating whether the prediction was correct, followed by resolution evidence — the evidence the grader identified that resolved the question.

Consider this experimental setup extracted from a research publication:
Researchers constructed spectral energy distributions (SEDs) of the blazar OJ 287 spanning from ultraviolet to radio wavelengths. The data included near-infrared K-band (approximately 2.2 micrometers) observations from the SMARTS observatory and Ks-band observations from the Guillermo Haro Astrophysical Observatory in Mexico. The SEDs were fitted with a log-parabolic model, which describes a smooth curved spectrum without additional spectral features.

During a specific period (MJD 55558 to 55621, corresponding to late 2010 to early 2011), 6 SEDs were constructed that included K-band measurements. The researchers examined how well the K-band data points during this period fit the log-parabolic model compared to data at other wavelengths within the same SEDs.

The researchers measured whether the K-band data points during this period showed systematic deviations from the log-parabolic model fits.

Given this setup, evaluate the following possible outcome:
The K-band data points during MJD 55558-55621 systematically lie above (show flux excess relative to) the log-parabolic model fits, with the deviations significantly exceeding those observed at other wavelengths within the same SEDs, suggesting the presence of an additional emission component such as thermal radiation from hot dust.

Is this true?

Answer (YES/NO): YES